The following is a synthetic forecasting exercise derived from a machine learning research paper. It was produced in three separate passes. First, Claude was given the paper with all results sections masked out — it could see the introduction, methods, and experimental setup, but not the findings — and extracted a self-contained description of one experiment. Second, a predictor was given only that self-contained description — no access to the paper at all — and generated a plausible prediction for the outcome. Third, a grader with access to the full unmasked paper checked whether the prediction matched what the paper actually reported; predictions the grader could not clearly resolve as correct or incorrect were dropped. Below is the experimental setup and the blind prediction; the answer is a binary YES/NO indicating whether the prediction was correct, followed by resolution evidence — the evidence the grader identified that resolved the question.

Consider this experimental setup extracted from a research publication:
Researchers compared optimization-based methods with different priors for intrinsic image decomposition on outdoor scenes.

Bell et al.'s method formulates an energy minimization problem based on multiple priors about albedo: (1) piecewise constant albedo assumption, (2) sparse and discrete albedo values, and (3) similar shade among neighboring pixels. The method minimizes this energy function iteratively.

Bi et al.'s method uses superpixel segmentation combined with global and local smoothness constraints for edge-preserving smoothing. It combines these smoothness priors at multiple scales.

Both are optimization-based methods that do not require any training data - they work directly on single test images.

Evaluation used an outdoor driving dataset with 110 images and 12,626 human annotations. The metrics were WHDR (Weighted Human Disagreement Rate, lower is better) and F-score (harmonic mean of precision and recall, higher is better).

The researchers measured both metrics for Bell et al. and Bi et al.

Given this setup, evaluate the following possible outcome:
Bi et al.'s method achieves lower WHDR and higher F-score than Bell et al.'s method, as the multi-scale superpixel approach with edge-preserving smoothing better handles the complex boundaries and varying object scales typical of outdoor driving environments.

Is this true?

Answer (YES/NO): NO